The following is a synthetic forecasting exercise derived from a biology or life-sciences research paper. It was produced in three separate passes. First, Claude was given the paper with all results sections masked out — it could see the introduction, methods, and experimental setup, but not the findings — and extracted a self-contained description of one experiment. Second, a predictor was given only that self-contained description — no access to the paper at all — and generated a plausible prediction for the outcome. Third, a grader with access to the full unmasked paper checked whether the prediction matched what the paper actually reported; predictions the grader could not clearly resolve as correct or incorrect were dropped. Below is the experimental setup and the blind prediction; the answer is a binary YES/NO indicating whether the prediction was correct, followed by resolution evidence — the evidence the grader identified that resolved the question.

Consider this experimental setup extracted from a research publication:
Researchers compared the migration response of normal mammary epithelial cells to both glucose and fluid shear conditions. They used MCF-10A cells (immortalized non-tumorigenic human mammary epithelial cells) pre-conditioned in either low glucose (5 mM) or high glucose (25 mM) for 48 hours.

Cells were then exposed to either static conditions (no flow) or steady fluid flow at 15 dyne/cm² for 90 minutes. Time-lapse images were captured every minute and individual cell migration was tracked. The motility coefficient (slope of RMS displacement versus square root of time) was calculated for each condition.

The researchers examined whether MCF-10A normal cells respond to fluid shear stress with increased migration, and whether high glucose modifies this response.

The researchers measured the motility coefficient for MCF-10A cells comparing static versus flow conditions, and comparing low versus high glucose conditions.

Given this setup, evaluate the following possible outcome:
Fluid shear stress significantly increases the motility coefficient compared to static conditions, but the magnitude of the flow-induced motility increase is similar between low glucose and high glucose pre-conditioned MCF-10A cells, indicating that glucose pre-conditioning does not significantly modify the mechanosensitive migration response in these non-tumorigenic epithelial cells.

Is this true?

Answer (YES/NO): NO